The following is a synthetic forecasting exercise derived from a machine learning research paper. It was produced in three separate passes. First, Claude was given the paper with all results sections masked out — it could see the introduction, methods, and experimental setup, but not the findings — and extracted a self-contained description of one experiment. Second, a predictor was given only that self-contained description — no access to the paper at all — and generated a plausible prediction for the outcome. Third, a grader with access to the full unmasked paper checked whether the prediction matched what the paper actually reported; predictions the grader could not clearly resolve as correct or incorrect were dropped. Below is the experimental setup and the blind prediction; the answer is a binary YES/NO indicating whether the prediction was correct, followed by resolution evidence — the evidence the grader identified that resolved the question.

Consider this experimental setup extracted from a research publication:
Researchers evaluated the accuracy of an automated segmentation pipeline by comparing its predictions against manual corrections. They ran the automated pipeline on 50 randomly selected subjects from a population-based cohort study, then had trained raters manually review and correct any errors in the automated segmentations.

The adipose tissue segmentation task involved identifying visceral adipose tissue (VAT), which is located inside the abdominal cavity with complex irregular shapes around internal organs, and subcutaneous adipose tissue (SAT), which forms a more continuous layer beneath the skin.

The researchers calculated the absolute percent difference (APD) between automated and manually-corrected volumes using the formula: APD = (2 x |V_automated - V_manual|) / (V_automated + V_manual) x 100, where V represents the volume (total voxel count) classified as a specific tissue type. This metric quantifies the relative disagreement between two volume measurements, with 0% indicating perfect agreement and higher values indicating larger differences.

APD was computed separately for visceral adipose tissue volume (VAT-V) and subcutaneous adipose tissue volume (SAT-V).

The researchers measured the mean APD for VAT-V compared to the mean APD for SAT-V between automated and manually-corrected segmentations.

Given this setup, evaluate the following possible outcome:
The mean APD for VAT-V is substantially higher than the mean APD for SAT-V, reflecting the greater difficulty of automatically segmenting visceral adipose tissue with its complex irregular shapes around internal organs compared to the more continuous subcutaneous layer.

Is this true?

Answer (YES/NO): YES